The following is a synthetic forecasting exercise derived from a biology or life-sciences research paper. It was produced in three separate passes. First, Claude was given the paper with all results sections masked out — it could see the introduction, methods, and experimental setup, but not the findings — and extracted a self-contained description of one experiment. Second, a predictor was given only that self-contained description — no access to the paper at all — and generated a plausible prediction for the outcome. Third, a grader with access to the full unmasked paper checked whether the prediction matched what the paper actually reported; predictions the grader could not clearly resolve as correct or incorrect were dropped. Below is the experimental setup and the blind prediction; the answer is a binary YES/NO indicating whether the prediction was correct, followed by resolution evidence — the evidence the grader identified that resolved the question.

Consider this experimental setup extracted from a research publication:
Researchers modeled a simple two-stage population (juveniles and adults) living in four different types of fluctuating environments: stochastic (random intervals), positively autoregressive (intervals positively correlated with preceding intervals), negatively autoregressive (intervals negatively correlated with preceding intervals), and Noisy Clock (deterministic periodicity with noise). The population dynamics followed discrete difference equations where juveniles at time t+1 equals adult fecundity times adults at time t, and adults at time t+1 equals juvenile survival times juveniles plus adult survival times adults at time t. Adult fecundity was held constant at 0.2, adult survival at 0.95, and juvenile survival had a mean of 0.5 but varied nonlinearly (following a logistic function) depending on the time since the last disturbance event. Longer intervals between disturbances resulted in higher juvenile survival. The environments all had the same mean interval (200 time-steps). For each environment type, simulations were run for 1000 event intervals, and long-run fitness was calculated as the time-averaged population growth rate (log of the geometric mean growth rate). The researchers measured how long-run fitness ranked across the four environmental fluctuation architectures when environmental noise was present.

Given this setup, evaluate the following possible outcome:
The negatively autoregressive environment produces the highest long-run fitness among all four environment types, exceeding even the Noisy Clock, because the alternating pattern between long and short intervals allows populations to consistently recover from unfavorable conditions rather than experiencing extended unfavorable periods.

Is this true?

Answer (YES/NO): YES